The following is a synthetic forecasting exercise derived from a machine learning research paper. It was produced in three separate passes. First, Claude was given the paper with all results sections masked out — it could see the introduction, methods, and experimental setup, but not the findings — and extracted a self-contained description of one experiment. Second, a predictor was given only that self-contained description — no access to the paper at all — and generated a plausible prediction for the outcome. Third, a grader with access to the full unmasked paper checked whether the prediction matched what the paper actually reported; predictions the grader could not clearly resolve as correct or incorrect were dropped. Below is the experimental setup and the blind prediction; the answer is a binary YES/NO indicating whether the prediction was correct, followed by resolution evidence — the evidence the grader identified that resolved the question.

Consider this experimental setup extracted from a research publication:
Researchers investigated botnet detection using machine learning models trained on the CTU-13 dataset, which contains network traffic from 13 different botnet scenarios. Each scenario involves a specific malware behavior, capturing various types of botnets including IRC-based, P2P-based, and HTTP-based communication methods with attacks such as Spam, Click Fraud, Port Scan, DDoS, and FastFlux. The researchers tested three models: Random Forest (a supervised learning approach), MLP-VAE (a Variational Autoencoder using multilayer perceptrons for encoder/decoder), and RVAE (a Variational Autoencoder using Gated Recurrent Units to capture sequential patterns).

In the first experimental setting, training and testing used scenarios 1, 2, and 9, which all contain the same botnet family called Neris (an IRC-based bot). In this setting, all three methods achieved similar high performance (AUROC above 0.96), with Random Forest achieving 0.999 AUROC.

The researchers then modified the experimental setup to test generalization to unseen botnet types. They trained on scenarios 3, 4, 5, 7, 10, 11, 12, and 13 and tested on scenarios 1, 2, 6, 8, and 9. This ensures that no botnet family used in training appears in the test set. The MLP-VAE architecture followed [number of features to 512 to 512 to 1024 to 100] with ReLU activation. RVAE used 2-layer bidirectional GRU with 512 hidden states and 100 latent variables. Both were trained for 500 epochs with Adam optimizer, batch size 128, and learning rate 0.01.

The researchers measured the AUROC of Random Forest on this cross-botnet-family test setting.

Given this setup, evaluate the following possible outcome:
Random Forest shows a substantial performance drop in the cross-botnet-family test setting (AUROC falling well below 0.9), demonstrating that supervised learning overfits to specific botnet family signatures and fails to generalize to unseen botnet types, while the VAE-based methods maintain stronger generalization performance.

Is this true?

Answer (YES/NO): NO